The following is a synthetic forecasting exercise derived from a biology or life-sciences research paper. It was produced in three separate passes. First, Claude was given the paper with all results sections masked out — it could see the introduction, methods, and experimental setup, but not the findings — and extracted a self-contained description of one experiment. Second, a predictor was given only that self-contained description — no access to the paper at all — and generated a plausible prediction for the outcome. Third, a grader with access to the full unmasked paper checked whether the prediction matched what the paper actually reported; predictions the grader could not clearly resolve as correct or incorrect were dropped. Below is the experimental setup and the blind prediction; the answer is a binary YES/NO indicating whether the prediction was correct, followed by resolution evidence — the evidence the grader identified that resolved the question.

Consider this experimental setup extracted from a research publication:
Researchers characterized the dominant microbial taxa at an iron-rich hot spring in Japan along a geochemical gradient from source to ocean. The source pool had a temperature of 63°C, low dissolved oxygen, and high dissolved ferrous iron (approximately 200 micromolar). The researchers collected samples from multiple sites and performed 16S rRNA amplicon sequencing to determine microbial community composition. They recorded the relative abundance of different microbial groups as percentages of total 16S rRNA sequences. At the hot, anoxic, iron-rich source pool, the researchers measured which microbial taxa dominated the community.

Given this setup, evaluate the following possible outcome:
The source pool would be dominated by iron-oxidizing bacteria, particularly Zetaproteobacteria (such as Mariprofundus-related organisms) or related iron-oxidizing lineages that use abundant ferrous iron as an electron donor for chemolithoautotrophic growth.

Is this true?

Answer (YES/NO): NO